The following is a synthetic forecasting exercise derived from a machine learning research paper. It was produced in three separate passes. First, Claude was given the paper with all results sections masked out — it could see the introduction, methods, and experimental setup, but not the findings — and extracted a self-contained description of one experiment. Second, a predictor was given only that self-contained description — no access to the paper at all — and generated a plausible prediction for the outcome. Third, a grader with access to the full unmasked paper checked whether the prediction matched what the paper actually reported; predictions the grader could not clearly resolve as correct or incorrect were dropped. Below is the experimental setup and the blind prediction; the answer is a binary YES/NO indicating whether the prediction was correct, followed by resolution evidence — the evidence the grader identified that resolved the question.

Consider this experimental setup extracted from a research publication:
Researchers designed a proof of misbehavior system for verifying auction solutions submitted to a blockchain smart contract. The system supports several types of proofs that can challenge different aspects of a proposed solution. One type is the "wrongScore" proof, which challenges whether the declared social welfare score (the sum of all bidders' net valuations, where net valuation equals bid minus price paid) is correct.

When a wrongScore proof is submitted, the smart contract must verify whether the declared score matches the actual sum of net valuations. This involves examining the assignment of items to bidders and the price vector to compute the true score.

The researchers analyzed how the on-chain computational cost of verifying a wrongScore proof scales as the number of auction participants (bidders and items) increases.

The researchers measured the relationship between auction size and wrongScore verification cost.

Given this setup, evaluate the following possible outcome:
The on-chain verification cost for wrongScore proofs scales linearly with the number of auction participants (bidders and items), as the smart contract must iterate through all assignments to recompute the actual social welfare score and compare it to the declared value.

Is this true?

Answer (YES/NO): YES